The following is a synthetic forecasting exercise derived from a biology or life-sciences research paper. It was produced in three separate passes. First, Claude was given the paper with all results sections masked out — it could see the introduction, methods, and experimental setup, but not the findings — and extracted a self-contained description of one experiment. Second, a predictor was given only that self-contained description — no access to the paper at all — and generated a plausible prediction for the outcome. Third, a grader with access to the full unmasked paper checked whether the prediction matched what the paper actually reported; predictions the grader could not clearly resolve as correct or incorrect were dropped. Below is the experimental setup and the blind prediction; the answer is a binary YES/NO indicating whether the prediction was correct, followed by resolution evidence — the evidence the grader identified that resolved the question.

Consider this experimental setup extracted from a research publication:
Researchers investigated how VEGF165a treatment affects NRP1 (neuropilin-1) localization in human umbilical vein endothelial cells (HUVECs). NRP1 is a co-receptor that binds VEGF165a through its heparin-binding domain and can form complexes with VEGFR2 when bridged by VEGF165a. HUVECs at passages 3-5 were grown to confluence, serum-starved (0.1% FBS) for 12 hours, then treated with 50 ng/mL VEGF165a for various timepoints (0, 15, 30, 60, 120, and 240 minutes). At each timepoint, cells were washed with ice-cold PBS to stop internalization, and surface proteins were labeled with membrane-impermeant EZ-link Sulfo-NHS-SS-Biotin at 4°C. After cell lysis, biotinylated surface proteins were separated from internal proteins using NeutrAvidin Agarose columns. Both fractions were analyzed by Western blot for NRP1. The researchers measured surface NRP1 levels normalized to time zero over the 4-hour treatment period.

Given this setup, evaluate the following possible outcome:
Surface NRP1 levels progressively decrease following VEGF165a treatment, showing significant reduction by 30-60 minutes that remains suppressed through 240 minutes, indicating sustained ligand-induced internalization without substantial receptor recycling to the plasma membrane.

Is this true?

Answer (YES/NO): NO